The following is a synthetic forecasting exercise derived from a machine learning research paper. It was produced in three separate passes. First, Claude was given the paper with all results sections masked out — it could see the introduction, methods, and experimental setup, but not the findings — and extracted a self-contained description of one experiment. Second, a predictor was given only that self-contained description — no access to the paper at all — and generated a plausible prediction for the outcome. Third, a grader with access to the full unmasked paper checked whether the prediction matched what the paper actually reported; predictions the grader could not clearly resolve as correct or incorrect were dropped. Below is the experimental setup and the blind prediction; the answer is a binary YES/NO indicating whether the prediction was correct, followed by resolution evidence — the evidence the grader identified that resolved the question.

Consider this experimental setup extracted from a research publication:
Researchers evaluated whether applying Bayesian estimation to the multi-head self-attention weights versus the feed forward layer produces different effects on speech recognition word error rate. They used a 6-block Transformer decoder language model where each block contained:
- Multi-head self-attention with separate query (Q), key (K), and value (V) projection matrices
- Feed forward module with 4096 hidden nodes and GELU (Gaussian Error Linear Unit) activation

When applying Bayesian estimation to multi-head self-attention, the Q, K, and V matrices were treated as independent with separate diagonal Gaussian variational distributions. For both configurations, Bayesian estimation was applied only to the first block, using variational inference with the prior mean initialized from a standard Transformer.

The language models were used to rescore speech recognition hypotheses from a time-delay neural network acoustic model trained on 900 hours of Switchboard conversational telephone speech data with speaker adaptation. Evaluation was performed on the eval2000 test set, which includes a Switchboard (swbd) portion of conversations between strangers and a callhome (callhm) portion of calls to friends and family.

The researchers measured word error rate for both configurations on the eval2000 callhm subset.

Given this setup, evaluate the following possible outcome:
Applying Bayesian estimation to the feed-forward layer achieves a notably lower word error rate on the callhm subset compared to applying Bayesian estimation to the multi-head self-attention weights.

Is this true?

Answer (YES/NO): NO